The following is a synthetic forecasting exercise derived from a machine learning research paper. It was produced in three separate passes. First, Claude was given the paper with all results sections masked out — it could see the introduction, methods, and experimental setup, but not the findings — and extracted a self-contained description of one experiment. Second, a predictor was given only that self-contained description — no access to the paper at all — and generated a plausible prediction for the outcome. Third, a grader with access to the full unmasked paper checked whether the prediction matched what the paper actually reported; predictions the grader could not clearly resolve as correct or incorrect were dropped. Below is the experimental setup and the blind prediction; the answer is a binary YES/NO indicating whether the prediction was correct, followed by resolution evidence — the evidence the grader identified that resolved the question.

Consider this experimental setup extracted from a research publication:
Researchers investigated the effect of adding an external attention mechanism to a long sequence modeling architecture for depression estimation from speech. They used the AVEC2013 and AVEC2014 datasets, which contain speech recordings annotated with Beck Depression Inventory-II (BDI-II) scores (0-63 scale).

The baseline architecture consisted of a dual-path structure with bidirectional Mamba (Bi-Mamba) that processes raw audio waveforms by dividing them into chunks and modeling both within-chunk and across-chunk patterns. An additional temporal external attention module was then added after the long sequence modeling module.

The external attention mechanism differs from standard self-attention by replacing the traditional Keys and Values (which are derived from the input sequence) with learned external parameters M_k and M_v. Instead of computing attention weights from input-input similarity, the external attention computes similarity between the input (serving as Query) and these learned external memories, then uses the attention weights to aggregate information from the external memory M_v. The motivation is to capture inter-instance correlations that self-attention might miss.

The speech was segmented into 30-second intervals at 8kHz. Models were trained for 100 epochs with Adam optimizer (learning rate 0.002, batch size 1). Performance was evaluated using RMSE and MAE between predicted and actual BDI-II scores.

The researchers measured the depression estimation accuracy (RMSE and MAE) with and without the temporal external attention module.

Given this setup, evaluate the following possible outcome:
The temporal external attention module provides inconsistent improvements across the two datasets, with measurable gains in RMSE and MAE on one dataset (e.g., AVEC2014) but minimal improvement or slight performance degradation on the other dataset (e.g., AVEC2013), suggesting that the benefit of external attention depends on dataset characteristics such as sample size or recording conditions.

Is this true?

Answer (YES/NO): NO